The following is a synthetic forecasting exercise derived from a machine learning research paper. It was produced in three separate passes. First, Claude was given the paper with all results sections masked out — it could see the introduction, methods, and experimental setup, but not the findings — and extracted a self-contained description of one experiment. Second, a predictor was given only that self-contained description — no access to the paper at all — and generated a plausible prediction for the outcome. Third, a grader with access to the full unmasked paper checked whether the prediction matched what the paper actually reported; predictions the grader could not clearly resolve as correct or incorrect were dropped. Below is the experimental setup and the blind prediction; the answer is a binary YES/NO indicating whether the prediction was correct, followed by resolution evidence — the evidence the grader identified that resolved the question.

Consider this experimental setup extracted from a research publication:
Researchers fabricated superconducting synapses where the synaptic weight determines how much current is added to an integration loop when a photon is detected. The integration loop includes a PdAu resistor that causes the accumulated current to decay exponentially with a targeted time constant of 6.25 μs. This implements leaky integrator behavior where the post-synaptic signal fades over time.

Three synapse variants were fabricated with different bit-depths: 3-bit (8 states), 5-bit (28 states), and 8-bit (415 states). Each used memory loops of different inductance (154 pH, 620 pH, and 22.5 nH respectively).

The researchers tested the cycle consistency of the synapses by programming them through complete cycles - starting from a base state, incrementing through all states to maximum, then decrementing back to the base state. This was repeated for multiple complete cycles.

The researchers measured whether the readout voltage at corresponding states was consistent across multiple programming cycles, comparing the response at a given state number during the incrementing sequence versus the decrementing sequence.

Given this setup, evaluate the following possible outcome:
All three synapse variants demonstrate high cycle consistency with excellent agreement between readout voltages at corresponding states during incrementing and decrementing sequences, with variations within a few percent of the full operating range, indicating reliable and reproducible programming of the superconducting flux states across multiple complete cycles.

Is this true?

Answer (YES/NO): NO